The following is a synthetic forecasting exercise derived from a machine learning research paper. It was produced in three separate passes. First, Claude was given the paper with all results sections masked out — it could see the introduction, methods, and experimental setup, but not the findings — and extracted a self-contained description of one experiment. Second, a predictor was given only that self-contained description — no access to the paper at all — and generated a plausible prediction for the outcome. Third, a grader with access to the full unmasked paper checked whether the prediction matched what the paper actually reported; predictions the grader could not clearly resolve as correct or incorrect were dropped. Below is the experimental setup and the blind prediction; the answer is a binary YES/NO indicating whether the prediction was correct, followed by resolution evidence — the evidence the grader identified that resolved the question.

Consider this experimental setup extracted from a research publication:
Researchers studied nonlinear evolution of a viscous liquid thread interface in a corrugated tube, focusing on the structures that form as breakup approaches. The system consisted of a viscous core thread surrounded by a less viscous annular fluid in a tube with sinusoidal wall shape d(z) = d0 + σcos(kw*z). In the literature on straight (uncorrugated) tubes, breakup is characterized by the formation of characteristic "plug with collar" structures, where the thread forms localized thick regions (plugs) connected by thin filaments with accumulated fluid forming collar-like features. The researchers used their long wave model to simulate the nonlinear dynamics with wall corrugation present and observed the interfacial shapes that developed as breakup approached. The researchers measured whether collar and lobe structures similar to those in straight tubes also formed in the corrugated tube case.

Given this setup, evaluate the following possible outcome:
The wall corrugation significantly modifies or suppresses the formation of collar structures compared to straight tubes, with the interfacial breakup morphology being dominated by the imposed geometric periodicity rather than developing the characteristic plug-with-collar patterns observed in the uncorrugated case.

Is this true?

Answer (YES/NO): NO